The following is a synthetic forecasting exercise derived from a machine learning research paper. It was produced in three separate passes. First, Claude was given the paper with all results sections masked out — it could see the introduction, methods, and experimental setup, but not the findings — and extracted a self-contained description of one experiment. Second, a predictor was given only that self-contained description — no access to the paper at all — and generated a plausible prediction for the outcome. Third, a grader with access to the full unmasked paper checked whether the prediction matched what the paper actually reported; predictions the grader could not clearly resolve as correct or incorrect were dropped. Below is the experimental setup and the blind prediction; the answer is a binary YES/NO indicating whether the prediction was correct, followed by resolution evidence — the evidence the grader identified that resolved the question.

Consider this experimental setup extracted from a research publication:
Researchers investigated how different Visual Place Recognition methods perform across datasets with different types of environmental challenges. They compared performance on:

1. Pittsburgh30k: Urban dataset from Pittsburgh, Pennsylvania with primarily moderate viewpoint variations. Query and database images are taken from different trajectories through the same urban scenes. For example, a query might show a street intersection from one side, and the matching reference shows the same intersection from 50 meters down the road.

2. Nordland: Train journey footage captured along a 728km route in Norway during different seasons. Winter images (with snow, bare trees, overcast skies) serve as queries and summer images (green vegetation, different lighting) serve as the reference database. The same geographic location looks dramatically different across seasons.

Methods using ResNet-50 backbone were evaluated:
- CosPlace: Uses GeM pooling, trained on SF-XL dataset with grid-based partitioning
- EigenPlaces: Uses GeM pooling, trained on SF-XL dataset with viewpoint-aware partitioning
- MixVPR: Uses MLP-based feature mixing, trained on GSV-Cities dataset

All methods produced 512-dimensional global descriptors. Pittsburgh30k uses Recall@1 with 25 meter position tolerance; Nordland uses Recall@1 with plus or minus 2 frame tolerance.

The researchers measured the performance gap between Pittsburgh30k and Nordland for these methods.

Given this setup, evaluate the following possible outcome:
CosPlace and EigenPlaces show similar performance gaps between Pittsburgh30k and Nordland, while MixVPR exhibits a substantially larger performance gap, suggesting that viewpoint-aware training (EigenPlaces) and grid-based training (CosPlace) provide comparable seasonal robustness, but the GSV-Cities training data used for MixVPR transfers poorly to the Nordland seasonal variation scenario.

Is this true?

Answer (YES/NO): NO